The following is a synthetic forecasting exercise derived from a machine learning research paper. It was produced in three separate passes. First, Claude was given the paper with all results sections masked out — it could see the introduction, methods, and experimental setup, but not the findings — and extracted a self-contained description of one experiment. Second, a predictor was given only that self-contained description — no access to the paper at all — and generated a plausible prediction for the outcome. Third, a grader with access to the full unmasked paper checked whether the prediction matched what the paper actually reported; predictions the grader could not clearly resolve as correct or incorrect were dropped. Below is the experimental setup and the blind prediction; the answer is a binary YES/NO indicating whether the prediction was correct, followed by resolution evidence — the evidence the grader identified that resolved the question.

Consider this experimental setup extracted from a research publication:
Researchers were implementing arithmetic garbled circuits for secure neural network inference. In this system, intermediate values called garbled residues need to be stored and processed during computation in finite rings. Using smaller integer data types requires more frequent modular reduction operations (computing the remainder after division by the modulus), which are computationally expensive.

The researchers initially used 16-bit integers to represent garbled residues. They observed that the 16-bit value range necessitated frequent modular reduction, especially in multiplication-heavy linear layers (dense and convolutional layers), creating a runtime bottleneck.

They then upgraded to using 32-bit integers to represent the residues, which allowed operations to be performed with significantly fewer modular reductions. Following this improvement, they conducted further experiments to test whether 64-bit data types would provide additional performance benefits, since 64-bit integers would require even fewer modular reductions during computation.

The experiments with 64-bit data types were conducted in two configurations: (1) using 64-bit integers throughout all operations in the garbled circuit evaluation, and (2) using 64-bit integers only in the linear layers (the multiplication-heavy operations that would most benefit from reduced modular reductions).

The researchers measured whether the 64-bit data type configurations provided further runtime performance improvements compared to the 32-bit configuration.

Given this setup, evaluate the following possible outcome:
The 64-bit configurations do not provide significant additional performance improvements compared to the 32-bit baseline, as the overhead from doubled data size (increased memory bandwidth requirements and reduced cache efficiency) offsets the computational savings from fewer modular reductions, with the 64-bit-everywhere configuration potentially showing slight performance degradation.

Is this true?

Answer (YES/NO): YES